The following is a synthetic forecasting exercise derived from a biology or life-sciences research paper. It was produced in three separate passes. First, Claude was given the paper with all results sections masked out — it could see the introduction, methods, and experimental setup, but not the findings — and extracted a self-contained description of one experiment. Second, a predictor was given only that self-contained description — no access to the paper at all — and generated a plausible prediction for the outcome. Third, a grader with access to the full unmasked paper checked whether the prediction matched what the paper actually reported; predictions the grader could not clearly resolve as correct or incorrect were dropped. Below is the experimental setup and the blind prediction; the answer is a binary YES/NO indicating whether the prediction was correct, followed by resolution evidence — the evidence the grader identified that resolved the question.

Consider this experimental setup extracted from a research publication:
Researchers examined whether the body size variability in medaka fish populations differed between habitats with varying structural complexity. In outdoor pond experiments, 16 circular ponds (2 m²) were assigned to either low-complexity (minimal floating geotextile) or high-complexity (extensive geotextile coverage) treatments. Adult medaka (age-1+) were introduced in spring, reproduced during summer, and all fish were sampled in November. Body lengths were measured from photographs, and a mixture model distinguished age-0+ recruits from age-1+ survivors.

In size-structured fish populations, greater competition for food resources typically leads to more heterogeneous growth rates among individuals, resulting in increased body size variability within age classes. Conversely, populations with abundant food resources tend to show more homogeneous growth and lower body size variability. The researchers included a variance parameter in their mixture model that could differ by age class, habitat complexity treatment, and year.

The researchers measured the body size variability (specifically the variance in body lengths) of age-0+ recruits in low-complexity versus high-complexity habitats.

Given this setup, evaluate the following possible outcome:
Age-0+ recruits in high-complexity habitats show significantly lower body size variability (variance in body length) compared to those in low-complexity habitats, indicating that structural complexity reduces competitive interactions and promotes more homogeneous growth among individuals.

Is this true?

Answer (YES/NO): NO